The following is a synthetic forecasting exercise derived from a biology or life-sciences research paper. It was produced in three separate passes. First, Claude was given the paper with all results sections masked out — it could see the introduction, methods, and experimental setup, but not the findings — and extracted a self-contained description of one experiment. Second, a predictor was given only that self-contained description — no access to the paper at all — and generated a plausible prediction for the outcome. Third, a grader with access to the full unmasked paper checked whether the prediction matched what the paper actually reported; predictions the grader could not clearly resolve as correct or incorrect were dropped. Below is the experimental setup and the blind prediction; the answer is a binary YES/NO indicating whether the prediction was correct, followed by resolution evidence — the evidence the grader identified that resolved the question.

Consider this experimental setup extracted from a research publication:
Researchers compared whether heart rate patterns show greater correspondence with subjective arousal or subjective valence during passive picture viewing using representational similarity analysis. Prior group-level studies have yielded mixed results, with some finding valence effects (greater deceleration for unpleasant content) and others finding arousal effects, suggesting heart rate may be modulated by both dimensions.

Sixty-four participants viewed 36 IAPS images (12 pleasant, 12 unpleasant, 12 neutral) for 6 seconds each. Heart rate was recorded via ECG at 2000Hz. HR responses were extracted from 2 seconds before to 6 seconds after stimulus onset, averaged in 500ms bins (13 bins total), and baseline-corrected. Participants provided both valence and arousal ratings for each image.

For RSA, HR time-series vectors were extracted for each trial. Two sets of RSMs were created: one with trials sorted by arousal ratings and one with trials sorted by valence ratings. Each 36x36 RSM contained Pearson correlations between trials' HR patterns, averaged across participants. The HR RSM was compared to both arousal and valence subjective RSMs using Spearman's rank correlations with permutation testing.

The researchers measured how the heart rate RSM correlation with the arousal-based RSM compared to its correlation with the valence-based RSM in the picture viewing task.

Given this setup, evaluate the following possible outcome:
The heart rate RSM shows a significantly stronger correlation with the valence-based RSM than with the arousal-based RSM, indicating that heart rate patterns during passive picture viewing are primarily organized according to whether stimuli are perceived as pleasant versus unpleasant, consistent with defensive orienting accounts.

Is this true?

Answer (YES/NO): NO